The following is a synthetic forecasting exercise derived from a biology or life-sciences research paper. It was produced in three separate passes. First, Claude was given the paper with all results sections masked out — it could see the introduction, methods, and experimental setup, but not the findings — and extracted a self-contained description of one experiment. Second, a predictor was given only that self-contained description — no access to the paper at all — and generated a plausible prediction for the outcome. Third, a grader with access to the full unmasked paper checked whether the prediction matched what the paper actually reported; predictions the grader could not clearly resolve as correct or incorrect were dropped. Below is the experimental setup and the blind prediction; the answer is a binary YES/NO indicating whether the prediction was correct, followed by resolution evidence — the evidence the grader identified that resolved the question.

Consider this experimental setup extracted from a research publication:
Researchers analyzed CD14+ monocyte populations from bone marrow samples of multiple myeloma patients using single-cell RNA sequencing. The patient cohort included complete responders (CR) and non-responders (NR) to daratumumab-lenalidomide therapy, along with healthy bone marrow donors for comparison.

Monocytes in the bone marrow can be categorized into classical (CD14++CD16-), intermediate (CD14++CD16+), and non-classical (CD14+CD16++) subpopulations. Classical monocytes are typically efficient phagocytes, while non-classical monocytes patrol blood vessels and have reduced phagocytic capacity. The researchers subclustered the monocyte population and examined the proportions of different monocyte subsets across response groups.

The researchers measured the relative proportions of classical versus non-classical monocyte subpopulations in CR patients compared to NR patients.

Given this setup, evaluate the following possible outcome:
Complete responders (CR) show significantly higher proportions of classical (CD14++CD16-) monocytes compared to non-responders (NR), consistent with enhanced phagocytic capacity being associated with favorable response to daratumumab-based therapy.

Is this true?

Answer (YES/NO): NO